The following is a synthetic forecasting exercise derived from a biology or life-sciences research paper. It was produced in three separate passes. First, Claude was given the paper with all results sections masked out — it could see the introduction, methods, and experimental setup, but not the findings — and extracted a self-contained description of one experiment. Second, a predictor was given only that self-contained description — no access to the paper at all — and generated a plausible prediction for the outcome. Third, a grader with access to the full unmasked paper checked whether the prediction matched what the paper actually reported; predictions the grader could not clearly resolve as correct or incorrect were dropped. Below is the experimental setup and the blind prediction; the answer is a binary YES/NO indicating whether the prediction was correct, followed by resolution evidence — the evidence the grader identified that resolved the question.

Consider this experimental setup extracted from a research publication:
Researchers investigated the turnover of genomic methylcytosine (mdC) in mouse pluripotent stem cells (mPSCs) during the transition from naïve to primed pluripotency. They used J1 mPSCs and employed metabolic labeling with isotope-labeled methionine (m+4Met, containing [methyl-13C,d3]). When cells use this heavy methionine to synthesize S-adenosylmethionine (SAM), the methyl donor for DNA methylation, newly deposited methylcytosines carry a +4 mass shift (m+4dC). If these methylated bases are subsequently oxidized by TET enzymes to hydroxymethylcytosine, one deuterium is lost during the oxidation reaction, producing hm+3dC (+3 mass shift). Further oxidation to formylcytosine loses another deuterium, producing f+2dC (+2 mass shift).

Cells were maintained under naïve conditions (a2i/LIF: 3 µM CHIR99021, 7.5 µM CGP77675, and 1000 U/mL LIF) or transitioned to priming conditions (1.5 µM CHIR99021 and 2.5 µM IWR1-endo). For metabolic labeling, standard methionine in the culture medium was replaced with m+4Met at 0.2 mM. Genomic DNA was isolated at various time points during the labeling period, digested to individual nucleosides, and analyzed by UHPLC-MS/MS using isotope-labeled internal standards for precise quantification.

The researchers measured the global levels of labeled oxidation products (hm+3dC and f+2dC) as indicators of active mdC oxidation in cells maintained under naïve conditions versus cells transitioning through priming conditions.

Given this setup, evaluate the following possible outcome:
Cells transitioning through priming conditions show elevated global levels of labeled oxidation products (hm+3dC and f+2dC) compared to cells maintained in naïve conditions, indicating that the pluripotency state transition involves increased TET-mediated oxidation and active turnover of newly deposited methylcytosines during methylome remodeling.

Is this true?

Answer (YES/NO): NO